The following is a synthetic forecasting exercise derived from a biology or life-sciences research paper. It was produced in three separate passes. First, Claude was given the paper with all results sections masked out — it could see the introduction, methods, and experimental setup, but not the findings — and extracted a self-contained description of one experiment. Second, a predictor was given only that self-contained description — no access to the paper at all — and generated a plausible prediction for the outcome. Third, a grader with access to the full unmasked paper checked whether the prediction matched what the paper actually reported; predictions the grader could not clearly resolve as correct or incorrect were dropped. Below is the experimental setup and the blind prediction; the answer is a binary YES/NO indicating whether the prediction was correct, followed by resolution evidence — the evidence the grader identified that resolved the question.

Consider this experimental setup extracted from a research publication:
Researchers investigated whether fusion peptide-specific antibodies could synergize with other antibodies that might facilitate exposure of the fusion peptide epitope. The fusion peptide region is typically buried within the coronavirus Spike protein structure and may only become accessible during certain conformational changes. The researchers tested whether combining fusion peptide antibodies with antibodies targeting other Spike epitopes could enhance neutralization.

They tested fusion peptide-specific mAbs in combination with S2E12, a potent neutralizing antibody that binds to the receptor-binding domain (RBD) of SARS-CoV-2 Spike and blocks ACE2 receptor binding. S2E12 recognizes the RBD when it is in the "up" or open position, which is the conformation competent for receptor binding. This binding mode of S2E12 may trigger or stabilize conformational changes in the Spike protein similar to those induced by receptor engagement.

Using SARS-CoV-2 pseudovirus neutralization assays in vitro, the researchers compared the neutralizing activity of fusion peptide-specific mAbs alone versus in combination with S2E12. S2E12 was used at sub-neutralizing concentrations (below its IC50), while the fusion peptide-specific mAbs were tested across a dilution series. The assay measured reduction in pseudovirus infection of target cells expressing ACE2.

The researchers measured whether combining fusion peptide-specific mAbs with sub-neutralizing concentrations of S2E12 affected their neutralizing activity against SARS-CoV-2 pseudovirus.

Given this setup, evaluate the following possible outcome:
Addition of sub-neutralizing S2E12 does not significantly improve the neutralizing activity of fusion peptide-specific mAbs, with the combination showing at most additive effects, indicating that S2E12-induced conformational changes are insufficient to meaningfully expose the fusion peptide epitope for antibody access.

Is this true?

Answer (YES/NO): NO